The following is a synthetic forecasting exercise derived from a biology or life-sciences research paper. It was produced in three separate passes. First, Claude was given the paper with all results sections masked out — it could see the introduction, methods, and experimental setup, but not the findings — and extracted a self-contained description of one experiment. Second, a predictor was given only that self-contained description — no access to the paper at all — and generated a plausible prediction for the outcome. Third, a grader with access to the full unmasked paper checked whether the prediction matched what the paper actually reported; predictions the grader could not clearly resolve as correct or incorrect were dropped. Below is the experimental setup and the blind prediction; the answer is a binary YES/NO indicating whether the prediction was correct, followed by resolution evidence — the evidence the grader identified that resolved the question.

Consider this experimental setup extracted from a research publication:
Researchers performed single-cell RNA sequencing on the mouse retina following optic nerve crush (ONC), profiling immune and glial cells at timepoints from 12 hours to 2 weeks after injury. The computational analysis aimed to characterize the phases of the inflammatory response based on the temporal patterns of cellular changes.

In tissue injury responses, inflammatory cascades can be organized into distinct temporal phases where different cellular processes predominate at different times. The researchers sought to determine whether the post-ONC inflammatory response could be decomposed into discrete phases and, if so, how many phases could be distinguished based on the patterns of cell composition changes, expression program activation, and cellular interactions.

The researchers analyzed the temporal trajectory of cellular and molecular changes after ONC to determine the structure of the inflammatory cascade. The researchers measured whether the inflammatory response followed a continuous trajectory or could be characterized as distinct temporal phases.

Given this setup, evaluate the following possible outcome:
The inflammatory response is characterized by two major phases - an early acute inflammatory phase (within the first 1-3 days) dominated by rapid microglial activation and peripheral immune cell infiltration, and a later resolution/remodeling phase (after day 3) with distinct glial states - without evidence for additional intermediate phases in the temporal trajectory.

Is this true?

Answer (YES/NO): NO